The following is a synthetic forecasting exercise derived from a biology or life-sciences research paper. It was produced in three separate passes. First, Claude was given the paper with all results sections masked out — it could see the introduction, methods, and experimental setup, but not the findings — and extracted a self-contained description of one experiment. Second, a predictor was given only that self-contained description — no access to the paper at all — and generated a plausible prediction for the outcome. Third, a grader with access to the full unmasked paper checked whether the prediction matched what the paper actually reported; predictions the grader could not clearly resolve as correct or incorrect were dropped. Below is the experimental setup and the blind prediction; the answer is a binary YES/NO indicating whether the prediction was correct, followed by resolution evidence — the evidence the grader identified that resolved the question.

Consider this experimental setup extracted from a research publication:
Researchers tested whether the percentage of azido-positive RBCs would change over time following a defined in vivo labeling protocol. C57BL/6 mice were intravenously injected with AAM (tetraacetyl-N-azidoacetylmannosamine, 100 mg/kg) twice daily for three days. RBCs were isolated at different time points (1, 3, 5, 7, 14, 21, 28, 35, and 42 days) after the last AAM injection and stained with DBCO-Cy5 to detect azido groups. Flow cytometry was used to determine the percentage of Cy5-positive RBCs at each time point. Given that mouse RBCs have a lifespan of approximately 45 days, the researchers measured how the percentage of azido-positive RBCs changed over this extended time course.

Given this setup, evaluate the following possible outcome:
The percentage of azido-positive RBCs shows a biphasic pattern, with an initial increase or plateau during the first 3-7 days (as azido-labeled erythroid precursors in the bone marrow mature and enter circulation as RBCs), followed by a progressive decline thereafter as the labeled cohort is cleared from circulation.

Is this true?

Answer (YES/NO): YES